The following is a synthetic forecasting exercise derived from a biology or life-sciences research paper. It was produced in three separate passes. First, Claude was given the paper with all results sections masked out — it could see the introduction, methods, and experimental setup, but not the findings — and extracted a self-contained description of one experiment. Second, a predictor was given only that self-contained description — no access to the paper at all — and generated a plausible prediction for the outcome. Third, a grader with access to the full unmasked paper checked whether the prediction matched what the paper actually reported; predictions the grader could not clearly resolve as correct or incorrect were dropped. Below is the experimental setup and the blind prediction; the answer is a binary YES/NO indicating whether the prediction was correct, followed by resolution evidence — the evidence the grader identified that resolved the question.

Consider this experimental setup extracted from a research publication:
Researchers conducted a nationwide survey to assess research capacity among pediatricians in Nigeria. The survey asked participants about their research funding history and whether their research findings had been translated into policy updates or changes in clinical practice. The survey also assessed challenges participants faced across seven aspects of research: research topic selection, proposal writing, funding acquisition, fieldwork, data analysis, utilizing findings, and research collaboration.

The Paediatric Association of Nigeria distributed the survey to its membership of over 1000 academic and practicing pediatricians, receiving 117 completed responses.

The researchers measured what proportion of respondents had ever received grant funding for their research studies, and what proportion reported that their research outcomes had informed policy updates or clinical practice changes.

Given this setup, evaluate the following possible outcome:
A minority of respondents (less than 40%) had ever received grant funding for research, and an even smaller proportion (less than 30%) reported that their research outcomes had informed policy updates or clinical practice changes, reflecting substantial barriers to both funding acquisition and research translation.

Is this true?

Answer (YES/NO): YES